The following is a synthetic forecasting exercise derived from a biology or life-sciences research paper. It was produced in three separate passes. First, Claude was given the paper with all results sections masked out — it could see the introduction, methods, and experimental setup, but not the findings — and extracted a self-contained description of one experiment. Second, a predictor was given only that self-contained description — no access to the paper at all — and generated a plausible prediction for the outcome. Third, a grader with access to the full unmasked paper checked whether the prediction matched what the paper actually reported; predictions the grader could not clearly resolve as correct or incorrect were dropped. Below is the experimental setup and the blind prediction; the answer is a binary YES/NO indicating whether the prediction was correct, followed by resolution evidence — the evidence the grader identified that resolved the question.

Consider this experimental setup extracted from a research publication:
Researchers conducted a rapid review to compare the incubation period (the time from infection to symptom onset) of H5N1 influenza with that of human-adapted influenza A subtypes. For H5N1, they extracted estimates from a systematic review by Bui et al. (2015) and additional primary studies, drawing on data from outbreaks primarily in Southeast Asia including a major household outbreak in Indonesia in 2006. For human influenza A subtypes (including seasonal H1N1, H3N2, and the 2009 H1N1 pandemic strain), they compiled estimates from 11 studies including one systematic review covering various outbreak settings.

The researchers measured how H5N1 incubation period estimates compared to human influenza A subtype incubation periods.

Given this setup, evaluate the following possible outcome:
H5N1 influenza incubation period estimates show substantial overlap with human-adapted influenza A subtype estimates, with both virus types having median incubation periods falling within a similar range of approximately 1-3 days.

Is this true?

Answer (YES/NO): NO